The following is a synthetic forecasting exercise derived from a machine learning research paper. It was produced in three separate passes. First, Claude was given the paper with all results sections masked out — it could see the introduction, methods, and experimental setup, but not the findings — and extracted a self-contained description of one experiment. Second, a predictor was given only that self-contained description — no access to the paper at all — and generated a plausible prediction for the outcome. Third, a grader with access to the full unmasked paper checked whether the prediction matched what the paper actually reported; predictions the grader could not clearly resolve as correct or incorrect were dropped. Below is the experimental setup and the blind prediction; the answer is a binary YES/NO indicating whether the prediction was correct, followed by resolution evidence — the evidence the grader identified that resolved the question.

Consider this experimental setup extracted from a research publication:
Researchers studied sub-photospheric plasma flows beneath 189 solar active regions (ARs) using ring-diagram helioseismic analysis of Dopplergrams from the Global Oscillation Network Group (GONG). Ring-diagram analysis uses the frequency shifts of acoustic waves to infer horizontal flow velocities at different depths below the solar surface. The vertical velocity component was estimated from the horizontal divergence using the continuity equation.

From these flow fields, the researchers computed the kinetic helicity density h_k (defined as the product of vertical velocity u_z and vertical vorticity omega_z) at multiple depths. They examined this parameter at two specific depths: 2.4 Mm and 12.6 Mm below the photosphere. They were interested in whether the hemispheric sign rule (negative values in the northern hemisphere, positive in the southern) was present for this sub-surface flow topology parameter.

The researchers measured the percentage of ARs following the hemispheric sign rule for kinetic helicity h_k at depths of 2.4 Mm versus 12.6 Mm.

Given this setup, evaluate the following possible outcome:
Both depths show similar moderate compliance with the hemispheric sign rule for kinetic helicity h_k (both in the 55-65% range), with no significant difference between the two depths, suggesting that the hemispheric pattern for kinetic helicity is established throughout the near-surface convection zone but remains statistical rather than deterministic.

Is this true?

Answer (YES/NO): NO